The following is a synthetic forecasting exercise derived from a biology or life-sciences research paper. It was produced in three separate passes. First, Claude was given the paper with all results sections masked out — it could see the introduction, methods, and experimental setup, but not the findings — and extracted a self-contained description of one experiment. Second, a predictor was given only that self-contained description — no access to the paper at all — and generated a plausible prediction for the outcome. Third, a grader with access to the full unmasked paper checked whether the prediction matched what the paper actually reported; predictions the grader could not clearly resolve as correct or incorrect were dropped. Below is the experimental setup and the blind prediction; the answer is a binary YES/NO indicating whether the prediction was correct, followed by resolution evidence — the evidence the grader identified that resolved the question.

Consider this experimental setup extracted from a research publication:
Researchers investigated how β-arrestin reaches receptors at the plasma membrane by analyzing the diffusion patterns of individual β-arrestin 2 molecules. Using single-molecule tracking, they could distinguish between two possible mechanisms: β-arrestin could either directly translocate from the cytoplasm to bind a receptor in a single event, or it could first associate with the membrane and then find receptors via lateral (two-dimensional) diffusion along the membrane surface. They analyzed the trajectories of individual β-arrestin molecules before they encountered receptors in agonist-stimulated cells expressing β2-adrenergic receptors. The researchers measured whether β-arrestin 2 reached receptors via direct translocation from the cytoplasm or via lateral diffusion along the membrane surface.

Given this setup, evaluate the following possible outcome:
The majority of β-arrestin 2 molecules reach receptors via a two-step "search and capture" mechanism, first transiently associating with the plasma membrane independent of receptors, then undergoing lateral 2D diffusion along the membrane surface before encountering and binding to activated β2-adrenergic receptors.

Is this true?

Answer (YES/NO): YES